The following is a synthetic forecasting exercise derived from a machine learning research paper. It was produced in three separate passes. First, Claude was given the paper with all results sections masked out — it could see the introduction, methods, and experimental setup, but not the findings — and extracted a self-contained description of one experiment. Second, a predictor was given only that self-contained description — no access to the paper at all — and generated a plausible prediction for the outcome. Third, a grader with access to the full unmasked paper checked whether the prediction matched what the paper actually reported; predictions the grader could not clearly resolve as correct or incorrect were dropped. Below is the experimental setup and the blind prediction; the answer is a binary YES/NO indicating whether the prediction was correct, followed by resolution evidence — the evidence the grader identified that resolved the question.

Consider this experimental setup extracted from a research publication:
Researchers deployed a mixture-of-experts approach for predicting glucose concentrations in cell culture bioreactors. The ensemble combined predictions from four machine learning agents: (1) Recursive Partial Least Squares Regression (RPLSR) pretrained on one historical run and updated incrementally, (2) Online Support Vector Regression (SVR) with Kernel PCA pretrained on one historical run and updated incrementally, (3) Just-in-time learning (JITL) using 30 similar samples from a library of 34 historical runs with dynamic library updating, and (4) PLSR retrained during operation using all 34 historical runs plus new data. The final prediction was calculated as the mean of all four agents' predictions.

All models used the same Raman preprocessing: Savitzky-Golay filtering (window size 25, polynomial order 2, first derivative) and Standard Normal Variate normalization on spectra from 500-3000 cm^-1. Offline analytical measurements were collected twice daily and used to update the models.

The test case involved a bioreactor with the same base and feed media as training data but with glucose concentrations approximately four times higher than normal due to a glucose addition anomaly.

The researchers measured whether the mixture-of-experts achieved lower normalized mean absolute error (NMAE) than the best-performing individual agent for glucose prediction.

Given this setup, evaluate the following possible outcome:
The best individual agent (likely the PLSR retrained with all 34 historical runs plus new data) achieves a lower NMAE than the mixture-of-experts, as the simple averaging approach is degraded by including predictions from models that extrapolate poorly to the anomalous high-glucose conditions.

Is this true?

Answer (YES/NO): YES